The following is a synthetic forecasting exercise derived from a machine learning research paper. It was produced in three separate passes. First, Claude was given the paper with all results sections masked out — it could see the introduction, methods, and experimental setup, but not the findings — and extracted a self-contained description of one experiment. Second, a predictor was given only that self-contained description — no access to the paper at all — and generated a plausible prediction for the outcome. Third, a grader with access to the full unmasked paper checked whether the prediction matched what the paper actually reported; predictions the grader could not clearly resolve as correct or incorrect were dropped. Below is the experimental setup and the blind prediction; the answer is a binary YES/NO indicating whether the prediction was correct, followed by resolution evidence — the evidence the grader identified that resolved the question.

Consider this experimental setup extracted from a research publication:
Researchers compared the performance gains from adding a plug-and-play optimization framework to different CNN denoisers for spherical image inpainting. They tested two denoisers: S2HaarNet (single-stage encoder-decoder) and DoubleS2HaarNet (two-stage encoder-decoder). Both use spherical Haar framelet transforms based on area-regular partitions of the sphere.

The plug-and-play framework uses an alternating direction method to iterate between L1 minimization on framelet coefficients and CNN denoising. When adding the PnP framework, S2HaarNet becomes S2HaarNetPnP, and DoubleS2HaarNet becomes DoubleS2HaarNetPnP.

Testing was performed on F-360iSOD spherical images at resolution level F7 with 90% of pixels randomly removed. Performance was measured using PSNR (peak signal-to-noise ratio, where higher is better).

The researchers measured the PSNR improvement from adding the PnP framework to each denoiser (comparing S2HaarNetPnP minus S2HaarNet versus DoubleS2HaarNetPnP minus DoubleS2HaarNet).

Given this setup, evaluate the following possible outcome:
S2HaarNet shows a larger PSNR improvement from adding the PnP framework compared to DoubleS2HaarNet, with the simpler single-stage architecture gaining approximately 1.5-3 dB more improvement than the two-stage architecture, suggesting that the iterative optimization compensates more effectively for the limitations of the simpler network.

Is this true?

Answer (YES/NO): NO